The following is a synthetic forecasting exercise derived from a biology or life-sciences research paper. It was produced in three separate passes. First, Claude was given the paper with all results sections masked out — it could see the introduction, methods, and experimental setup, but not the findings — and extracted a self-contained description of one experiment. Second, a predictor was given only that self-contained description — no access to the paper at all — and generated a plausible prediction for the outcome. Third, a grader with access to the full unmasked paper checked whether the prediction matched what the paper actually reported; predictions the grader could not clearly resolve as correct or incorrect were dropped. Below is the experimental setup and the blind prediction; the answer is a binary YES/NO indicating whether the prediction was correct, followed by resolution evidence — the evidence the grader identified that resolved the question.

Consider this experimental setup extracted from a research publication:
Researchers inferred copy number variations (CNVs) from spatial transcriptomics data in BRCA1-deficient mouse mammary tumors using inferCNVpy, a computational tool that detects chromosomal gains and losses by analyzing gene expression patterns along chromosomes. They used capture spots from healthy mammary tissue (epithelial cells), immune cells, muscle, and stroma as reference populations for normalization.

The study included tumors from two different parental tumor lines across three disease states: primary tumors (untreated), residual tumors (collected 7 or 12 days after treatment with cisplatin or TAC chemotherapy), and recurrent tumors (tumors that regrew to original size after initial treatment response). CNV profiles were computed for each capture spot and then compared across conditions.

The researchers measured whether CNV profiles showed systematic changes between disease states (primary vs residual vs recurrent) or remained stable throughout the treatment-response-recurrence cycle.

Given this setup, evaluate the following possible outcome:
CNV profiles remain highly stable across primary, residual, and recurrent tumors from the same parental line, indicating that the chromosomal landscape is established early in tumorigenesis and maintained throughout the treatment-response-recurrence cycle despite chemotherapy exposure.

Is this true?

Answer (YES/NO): YES